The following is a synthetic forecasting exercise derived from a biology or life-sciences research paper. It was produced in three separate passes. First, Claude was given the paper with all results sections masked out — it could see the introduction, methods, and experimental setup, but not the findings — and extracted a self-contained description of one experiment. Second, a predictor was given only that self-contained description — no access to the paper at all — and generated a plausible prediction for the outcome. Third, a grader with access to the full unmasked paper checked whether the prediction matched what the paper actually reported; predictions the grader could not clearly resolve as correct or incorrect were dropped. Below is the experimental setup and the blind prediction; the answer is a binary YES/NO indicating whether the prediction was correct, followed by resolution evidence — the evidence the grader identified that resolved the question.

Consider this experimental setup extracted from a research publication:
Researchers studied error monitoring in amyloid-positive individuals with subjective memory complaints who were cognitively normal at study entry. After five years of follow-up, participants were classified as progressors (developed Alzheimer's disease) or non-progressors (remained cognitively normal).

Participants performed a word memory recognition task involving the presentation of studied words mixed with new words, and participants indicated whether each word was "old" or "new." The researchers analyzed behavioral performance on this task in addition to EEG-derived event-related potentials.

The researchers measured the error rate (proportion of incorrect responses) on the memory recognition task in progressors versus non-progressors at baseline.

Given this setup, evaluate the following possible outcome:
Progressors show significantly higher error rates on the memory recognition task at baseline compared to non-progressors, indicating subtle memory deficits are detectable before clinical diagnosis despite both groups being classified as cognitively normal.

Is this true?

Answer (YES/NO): NO